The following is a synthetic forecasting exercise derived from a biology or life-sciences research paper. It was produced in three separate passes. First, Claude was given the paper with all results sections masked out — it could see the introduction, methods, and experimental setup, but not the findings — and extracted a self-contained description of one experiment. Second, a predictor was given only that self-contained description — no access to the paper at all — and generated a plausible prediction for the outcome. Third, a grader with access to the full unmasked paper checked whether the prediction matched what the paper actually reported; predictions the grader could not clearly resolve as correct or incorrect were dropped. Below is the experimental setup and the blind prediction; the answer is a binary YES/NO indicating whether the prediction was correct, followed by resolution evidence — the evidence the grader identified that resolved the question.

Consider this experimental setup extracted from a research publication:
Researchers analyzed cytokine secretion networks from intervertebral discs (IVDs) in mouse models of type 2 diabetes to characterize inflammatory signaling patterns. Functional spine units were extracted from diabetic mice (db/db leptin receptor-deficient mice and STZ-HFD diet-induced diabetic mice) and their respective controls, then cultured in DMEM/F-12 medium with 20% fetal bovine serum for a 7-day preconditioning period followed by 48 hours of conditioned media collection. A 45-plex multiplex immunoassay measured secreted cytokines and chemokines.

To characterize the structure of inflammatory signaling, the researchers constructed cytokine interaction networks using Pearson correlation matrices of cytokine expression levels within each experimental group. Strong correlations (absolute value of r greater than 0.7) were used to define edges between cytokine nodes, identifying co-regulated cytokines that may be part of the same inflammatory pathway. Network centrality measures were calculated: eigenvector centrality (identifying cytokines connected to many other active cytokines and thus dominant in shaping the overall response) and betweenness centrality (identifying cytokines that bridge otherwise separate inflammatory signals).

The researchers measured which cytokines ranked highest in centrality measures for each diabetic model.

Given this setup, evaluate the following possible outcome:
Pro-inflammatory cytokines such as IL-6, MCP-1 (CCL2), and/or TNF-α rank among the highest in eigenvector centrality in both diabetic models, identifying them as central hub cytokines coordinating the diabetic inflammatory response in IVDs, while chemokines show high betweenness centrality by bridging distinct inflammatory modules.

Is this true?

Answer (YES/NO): NO